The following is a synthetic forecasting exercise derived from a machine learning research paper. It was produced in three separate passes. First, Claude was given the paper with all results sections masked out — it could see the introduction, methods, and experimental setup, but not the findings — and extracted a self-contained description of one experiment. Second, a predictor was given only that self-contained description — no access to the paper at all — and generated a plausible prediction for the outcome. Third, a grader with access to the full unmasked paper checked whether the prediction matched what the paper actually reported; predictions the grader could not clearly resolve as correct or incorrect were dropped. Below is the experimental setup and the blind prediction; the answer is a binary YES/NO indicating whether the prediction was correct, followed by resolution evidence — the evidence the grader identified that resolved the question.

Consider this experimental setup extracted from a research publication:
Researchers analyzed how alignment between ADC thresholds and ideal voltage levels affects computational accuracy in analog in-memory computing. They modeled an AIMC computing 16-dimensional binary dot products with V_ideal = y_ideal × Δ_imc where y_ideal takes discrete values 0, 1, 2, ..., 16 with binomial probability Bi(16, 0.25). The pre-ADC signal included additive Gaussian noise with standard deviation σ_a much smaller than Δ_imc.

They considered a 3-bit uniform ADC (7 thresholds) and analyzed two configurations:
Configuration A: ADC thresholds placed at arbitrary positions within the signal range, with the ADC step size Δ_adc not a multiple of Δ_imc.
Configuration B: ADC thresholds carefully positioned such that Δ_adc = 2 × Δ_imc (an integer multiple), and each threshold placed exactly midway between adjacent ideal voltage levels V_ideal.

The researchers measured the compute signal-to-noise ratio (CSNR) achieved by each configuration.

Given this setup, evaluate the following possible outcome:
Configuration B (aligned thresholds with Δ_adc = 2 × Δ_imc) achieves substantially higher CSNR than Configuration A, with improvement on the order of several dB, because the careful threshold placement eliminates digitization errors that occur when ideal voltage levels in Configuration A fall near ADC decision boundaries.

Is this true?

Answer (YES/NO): YES